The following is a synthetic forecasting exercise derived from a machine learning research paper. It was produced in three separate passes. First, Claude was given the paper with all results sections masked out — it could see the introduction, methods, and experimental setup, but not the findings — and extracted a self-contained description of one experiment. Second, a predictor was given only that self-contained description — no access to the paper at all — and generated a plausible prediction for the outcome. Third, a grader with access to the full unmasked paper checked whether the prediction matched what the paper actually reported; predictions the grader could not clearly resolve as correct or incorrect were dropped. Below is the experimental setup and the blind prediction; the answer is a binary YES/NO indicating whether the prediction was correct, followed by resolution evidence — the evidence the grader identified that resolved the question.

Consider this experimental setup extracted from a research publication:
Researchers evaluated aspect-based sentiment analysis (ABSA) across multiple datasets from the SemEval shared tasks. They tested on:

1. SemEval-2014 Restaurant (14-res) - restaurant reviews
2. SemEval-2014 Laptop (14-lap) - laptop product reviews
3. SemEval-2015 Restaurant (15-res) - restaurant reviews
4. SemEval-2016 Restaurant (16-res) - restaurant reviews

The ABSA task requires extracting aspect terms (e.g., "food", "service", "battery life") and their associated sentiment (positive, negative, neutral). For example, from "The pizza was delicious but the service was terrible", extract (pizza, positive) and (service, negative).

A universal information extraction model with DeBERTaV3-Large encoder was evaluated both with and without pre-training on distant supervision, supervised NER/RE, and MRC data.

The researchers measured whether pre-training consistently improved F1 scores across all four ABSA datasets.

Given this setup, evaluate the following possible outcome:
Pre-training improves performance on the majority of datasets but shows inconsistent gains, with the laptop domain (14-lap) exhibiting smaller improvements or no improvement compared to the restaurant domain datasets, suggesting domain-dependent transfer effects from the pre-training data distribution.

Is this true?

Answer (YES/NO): NO